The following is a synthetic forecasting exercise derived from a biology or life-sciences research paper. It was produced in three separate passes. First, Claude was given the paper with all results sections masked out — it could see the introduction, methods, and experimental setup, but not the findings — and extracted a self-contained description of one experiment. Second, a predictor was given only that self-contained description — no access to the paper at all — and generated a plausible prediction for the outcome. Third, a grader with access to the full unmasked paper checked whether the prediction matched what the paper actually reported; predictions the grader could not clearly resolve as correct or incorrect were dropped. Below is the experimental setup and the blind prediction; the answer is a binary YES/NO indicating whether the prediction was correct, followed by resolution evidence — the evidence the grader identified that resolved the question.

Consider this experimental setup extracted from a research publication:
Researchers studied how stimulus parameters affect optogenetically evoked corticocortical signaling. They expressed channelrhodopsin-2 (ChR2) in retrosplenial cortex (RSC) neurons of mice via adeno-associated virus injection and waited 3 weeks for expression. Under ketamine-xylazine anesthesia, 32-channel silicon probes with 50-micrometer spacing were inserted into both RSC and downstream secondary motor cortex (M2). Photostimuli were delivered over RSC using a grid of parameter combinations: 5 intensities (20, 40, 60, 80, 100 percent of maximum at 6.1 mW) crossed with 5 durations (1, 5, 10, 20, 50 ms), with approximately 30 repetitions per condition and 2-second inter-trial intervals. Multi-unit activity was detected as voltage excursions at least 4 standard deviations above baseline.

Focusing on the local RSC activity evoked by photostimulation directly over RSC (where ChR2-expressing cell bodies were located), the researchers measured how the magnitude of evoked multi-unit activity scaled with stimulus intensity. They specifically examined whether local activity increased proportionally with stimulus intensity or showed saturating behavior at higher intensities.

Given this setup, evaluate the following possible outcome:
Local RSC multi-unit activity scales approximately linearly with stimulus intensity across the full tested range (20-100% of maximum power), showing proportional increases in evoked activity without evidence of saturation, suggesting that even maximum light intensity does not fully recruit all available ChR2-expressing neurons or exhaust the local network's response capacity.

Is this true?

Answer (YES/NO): YES